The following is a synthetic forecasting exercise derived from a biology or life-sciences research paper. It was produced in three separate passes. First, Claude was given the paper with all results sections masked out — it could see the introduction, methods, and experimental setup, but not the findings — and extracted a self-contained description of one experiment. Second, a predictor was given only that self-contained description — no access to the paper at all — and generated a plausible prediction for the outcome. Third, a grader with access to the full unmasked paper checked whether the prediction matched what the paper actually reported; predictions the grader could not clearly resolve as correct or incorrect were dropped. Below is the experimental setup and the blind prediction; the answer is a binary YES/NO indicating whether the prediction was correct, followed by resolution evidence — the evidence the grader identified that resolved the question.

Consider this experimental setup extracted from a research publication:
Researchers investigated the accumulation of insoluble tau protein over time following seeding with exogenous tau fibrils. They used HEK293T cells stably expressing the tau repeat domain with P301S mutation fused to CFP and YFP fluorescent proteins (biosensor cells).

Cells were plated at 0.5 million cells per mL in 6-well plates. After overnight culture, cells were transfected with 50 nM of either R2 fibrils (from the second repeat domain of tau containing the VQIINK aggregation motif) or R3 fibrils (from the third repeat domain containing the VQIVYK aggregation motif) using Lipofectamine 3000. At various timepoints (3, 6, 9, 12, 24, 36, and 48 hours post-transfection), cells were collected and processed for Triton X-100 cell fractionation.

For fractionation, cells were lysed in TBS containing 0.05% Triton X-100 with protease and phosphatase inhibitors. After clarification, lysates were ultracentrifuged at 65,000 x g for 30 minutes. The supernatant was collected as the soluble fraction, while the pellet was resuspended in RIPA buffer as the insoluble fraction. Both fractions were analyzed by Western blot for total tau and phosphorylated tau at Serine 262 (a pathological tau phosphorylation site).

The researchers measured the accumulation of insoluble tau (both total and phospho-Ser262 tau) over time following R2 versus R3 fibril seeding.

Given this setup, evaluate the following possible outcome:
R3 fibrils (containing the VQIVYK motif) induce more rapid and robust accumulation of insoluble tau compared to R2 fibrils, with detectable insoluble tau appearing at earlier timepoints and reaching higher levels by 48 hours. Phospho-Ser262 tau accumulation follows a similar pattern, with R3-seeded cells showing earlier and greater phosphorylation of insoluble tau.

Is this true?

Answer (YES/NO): NO